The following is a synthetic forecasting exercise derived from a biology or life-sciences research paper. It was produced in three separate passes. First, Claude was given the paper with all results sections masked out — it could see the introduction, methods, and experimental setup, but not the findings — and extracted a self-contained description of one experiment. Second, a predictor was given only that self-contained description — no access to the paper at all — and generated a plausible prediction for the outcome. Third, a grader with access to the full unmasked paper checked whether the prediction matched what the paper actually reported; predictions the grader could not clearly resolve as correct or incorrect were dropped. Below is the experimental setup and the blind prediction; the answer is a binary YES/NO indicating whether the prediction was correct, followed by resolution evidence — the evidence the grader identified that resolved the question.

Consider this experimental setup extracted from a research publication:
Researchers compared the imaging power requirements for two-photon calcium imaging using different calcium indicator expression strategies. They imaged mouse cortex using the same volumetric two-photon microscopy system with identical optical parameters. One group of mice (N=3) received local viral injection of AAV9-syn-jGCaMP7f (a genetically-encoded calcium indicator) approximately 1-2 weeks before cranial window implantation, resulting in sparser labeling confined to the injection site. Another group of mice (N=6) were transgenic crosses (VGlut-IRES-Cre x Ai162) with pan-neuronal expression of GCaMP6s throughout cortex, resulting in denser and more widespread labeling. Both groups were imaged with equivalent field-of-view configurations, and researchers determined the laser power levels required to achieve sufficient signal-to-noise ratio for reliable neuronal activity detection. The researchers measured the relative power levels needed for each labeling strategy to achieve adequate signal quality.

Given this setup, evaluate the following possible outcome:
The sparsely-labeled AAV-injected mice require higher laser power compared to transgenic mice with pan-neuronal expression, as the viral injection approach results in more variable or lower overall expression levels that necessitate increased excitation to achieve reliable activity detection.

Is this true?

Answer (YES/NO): NO